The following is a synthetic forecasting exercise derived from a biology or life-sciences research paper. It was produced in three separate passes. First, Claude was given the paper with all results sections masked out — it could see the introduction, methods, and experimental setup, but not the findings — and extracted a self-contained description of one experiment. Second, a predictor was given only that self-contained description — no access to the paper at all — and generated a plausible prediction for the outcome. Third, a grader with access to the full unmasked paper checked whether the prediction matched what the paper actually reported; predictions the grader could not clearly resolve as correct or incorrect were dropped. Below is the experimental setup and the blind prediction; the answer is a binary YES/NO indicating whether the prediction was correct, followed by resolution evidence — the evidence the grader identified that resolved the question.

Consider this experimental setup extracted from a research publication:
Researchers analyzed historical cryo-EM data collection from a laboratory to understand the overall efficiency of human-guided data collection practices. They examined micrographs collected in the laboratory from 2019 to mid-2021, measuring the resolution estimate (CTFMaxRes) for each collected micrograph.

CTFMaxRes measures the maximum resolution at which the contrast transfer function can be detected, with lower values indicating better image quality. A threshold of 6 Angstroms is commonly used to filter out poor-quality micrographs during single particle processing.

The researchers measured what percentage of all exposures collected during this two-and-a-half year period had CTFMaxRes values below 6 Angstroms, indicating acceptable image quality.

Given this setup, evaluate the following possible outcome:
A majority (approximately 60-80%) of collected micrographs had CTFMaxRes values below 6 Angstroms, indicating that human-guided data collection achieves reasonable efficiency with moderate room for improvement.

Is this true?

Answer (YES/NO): NO